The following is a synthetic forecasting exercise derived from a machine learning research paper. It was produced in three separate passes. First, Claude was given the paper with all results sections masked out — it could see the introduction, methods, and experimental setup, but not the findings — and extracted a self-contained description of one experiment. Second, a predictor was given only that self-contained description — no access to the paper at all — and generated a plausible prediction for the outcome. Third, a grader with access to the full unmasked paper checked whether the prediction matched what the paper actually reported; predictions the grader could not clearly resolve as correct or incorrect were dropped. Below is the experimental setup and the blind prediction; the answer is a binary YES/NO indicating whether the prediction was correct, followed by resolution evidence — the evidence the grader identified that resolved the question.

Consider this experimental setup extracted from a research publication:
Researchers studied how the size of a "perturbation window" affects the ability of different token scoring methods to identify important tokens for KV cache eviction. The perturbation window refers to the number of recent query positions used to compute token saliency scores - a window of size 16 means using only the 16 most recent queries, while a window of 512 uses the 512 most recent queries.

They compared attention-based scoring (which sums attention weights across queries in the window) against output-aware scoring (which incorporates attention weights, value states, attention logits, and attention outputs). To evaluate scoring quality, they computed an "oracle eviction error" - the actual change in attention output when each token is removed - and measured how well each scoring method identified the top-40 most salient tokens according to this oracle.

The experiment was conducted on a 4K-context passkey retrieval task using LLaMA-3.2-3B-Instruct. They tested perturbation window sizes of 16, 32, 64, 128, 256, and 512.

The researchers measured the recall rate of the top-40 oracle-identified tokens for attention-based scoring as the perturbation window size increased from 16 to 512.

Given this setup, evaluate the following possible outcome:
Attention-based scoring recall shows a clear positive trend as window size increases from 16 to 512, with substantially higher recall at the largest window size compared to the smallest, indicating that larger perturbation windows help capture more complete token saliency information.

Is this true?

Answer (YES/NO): NO